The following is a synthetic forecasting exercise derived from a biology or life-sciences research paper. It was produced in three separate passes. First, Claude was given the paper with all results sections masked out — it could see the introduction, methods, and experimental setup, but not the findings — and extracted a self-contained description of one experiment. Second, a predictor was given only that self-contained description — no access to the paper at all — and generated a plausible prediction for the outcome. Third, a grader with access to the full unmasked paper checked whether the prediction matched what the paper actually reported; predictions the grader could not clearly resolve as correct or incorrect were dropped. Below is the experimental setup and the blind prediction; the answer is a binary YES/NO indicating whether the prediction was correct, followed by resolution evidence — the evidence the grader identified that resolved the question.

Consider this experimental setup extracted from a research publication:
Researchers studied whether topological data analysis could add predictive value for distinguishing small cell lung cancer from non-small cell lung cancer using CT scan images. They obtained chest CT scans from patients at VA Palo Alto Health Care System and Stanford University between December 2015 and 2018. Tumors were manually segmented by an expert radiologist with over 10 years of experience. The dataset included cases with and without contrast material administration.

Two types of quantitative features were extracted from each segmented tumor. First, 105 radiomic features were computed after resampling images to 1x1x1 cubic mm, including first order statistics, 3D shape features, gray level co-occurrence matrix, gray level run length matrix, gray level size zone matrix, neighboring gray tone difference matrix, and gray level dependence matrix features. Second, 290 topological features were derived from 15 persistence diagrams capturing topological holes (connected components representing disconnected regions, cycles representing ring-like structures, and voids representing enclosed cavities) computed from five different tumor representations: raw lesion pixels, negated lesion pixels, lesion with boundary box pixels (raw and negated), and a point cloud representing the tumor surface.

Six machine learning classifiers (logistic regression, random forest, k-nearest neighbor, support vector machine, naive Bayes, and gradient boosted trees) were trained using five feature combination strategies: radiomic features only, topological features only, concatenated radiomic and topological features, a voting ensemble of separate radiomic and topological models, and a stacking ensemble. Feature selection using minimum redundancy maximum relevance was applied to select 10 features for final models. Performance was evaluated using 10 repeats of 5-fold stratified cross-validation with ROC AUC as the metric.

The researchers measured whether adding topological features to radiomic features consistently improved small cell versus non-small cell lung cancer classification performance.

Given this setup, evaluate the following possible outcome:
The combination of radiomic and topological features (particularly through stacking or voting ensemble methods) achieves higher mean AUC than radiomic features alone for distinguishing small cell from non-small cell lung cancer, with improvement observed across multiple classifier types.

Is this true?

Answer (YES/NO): NO